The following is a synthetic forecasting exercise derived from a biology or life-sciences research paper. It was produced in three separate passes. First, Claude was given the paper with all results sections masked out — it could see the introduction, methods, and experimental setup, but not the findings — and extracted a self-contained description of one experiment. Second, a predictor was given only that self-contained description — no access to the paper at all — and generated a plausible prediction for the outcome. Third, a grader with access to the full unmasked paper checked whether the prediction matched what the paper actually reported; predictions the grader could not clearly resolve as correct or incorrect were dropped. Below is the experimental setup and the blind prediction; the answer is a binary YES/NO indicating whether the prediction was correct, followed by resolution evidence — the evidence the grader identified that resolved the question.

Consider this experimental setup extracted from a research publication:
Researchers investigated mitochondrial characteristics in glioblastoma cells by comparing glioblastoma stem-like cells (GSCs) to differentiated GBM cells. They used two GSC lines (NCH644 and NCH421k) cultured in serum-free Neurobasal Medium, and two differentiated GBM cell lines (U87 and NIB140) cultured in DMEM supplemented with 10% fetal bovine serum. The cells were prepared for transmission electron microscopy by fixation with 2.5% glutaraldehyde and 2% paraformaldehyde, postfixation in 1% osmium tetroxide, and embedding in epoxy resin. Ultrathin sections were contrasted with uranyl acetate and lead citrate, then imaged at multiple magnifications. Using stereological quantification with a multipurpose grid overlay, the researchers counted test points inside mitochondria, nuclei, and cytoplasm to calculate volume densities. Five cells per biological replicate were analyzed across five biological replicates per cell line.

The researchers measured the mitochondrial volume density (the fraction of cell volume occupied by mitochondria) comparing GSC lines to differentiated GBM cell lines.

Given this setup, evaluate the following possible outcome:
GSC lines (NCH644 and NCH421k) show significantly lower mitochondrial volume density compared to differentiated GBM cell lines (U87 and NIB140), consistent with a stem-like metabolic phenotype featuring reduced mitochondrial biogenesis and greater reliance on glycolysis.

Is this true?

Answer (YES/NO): NO